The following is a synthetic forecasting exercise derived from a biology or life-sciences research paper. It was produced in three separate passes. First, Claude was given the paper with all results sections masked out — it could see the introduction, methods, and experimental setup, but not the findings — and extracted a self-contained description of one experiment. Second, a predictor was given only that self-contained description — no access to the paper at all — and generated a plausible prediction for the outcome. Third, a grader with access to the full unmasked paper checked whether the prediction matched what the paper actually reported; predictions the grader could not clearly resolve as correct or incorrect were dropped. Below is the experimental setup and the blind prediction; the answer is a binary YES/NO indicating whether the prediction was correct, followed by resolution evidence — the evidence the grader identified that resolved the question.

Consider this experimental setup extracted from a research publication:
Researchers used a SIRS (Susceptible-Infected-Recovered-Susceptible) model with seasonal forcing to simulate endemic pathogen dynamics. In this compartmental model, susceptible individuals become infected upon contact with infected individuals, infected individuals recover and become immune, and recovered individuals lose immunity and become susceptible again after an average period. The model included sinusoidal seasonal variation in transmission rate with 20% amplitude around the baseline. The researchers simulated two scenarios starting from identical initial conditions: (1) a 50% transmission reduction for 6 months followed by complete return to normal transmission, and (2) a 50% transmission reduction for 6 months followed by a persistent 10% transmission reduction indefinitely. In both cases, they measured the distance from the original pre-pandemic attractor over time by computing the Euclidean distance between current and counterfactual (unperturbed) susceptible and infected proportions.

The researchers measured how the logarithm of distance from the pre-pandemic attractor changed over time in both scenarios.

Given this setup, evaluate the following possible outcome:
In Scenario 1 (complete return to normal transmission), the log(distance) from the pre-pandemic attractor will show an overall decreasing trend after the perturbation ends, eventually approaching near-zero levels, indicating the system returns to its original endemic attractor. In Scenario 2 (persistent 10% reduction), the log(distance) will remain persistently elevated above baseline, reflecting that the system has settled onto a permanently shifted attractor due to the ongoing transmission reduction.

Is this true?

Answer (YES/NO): YES